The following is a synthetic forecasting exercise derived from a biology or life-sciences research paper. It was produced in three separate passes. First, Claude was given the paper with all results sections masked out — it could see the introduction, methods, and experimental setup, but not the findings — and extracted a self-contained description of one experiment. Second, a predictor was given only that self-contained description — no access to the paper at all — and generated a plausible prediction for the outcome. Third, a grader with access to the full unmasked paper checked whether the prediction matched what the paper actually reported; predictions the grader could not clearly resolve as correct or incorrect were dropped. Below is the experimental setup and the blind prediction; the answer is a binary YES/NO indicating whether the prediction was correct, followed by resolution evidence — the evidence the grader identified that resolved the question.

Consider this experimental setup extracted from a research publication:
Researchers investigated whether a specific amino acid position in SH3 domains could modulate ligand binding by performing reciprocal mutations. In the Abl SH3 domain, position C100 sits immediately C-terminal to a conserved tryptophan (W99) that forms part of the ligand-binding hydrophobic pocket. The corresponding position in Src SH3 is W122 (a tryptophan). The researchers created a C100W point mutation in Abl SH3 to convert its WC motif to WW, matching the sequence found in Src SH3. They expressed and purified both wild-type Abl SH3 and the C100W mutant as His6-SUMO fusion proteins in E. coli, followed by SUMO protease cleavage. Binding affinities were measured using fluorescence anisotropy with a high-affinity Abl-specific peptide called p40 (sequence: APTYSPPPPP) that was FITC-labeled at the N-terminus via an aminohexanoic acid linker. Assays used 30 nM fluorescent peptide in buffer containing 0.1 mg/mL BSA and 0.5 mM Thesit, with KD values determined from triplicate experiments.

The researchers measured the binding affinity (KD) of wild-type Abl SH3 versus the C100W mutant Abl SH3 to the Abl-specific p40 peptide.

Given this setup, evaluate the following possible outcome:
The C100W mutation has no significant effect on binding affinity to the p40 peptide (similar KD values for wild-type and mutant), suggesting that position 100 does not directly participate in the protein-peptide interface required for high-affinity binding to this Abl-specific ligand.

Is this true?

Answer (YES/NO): NO